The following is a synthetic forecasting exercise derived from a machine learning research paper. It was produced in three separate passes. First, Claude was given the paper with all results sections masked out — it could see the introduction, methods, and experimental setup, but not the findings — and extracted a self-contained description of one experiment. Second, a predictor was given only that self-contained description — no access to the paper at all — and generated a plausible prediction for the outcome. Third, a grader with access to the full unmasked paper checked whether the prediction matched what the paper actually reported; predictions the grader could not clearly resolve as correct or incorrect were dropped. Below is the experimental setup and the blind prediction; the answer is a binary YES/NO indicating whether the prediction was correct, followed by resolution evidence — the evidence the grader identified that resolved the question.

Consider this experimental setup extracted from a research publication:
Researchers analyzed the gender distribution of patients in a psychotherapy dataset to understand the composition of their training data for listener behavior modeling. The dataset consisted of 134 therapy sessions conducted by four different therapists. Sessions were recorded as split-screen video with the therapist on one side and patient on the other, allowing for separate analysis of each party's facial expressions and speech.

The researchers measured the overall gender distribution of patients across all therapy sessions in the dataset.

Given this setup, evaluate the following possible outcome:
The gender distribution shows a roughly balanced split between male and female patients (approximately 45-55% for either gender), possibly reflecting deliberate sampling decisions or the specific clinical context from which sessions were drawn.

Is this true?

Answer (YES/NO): NO